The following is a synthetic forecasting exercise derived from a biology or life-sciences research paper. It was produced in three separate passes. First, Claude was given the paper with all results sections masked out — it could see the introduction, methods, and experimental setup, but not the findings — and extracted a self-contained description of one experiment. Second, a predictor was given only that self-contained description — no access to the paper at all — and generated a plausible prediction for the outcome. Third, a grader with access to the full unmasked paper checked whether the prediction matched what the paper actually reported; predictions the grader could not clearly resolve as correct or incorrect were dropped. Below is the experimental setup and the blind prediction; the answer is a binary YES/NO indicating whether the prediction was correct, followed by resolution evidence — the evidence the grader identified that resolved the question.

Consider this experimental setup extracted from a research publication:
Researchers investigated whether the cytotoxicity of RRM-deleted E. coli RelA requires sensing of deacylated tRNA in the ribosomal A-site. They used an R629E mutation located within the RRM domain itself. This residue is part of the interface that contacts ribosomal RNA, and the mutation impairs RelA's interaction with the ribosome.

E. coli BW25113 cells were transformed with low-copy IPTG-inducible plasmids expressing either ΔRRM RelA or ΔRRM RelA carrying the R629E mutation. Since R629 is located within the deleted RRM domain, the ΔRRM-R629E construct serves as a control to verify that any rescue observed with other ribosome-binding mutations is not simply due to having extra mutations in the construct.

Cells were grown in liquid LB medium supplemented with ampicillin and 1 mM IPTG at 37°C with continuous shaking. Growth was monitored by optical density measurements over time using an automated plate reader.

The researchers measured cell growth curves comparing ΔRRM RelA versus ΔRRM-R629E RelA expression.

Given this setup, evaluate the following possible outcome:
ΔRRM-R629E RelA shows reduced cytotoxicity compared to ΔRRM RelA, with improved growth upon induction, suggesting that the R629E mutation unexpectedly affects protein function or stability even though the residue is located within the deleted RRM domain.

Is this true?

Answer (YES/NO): NO